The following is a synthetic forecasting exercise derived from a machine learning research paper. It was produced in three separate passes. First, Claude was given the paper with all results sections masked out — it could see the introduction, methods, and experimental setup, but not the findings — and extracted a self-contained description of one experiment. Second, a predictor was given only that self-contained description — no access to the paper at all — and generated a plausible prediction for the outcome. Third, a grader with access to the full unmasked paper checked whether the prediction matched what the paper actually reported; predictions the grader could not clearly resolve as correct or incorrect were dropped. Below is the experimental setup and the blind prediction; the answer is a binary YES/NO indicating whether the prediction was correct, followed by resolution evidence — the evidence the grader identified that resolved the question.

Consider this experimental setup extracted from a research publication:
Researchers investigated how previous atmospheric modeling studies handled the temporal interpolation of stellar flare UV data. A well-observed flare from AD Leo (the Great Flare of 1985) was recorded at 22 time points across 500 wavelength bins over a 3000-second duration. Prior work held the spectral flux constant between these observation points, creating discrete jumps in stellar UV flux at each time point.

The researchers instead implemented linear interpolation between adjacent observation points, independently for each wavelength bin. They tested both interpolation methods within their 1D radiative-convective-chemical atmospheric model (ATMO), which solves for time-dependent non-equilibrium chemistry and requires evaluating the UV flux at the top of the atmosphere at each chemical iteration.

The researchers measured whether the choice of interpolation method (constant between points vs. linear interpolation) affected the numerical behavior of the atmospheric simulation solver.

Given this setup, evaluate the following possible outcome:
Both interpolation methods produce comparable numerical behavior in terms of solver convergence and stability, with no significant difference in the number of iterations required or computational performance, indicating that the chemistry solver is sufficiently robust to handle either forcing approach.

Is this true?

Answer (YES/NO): NO